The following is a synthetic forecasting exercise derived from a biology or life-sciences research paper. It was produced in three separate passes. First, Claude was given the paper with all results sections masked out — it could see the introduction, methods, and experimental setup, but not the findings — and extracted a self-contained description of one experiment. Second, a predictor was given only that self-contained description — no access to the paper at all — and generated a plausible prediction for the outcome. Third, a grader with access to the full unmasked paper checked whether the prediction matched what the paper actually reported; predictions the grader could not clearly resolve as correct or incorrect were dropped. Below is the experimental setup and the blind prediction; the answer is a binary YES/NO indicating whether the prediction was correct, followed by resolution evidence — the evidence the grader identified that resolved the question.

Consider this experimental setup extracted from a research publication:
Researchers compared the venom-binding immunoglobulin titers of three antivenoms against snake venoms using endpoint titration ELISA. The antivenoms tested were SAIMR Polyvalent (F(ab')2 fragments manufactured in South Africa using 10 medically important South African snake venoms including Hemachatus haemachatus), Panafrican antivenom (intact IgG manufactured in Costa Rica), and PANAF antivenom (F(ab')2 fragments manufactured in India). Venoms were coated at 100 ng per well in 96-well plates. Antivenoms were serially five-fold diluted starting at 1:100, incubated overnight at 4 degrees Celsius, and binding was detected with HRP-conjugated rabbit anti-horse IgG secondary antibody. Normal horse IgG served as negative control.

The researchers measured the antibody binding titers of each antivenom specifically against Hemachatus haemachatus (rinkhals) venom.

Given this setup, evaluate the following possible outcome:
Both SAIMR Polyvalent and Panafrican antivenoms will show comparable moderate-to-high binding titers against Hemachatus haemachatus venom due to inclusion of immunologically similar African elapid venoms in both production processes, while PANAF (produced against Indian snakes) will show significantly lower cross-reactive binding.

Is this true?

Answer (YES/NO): NO